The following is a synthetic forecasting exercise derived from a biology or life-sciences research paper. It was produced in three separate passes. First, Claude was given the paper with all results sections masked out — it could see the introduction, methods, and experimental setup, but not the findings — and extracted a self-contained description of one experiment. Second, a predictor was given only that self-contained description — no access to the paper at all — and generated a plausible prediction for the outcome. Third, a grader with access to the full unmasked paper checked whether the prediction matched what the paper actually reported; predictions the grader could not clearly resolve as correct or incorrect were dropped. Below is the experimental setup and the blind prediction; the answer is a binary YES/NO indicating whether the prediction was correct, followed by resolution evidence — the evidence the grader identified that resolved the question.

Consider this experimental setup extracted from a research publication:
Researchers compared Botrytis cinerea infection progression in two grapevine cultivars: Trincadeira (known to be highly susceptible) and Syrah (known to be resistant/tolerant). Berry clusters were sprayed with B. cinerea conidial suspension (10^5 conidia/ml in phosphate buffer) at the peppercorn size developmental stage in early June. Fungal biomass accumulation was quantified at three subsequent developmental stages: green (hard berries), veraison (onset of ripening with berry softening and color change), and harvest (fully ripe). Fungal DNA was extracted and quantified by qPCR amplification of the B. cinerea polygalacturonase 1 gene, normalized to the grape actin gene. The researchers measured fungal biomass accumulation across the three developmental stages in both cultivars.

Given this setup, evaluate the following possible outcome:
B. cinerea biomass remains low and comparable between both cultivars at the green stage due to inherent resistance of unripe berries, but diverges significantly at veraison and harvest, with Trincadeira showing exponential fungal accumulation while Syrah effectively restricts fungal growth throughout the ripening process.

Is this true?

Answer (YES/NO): NO